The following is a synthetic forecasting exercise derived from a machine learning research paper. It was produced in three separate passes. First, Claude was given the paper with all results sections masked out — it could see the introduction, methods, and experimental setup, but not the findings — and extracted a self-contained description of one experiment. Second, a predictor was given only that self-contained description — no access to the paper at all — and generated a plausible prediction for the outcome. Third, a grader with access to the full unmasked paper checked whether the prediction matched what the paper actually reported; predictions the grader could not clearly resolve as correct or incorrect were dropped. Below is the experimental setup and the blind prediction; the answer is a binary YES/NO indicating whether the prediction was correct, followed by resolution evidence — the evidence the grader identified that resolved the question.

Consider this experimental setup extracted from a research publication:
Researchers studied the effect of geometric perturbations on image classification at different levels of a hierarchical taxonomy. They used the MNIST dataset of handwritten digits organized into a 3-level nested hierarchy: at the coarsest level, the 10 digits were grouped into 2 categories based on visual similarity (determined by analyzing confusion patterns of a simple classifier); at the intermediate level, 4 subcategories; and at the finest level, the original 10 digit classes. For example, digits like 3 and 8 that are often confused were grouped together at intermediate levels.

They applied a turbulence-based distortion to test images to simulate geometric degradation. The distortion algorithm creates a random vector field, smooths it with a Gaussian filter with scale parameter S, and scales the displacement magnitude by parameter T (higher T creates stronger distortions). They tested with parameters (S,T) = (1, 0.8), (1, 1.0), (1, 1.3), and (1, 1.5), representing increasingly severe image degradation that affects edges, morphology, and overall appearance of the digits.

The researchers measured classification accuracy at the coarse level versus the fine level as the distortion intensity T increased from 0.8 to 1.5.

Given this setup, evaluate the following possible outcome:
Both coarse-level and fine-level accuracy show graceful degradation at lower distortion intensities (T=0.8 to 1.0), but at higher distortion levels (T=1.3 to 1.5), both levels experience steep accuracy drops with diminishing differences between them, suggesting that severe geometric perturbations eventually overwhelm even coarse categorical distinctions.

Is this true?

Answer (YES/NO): NO